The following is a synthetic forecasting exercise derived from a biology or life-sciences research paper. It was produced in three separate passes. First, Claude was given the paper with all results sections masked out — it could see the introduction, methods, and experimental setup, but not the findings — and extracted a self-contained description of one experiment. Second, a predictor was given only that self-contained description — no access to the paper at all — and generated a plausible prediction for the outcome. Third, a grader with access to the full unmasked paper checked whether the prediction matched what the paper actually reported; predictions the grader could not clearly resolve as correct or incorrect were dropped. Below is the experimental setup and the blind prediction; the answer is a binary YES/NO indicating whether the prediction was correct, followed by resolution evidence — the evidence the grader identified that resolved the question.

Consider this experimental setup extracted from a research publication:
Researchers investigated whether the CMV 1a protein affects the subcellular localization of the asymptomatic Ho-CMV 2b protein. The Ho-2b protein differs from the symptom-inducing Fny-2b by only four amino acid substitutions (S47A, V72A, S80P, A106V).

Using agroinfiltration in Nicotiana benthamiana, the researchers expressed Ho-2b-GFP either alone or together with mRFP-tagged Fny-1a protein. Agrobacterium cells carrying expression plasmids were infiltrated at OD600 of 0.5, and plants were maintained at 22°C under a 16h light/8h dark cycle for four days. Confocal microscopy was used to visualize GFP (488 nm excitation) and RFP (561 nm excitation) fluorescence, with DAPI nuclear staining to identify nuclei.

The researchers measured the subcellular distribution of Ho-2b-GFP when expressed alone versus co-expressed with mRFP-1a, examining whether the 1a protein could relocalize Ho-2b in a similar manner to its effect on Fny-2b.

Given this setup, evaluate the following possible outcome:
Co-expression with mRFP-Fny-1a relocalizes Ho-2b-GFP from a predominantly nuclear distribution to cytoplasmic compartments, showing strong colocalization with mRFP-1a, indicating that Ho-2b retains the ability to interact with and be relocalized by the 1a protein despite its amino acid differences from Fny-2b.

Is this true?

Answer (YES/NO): NO